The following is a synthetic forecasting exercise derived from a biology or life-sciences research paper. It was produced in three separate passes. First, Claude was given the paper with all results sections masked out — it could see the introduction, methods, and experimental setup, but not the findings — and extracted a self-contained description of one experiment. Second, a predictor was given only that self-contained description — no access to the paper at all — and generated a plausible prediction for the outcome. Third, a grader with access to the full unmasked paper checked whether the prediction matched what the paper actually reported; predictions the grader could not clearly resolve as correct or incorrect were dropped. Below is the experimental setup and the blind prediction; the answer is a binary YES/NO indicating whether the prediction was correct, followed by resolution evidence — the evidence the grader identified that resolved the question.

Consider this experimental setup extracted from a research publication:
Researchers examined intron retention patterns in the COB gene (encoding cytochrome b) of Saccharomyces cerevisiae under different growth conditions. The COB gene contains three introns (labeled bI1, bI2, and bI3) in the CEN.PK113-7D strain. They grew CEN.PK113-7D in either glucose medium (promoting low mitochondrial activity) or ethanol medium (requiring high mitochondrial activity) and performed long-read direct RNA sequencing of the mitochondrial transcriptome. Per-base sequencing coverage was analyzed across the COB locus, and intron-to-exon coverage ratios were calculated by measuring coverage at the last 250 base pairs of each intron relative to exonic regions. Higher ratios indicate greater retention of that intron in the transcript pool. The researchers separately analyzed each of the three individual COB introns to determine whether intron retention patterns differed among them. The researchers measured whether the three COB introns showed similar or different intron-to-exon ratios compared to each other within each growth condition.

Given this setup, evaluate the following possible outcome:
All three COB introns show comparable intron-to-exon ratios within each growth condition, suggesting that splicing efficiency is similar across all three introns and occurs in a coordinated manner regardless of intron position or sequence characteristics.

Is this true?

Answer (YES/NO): NO